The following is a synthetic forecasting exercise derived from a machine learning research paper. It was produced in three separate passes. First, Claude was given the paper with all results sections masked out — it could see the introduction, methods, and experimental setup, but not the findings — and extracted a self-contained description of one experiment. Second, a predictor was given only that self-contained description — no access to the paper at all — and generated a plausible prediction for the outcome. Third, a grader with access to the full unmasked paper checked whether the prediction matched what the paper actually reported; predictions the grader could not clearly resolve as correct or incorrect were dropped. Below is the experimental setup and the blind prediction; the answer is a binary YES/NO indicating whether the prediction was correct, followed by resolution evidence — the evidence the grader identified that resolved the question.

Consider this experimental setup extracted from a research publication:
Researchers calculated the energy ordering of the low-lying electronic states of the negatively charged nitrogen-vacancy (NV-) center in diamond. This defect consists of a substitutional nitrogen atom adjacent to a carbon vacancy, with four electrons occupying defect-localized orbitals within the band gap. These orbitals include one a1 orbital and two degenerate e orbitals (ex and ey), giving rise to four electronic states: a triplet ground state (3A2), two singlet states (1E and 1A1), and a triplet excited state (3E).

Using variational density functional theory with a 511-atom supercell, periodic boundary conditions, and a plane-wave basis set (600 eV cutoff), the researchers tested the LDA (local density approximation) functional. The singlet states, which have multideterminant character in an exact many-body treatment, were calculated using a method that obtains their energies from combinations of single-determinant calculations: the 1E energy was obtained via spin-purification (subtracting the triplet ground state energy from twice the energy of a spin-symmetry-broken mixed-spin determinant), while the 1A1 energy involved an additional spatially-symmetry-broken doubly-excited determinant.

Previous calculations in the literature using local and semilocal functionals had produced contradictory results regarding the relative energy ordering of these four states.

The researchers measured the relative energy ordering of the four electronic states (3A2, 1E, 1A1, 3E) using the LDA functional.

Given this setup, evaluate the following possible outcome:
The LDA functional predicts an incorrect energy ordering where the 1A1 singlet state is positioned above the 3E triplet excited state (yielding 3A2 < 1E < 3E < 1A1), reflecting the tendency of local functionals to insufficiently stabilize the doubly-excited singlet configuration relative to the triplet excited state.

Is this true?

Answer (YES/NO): NO